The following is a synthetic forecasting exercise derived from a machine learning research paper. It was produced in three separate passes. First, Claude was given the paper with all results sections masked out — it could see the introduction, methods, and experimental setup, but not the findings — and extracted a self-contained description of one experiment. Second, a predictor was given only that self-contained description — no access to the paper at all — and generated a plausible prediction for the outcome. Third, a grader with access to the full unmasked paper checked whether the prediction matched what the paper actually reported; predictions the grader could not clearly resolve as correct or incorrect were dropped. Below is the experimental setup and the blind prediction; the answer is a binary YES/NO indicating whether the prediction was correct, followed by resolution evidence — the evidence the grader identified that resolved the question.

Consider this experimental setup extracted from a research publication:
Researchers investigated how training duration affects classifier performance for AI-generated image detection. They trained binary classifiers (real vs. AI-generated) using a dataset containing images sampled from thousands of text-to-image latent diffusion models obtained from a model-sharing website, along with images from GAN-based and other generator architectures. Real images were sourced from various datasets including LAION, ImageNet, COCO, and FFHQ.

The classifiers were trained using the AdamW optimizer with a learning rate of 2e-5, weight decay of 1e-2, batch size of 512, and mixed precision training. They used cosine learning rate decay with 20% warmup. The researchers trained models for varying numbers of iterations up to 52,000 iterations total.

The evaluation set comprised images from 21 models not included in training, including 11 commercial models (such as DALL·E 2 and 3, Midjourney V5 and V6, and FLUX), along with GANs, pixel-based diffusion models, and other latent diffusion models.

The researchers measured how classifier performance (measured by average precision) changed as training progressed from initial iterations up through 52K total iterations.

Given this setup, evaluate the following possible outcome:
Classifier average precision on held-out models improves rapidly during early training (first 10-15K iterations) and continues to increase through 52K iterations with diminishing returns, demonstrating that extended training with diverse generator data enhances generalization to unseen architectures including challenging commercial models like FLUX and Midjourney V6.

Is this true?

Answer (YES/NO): NO